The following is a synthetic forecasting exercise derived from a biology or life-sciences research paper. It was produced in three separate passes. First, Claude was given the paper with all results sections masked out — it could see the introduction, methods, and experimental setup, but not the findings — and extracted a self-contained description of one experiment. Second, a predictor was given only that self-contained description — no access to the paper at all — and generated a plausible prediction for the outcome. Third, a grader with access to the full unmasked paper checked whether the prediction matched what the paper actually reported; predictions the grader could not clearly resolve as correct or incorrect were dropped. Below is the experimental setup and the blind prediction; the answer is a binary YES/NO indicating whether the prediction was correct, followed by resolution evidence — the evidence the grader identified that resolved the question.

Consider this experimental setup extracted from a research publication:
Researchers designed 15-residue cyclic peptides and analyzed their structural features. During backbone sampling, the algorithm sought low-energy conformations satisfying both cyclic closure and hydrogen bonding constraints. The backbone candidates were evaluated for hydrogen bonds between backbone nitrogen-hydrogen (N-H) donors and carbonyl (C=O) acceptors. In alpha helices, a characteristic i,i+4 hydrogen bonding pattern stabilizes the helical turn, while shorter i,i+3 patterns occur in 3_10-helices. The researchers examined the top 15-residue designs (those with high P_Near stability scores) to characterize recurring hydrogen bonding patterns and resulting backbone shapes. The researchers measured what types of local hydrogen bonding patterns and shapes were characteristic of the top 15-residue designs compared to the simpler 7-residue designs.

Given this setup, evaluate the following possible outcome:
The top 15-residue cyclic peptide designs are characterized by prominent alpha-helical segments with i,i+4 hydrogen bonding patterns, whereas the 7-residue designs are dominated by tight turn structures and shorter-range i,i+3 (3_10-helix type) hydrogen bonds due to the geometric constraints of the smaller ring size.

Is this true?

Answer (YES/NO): NO